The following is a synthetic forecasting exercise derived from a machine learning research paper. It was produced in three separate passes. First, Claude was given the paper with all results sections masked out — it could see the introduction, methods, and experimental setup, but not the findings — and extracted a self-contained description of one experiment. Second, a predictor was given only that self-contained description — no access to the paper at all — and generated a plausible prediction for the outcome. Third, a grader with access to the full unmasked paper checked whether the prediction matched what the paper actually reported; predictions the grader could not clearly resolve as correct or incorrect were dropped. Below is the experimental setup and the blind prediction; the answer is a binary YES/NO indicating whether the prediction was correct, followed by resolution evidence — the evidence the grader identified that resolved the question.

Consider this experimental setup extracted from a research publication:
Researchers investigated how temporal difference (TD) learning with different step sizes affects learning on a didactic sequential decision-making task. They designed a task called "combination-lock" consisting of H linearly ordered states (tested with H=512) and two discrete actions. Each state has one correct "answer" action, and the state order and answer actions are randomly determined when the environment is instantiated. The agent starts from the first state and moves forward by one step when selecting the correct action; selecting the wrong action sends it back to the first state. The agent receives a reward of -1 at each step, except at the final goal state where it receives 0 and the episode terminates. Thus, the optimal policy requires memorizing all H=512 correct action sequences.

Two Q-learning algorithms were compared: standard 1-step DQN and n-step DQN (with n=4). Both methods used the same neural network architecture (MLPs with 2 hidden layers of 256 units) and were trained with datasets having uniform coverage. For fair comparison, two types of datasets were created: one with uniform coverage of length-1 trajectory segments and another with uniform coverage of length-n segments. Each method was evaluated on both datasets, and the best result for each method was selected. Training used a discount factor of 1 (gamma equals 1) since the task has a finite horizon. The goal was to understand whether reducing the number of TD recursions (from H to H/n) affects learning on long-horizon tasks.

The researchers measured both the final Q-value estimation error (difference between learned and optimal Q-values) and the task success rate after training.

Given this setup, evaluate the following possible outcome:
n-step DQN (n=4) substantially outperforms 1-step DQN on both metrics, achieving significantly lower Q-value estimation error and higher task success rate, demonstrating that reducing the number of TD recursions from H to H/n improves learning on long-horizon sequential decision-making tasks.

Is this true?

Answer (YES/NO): NO